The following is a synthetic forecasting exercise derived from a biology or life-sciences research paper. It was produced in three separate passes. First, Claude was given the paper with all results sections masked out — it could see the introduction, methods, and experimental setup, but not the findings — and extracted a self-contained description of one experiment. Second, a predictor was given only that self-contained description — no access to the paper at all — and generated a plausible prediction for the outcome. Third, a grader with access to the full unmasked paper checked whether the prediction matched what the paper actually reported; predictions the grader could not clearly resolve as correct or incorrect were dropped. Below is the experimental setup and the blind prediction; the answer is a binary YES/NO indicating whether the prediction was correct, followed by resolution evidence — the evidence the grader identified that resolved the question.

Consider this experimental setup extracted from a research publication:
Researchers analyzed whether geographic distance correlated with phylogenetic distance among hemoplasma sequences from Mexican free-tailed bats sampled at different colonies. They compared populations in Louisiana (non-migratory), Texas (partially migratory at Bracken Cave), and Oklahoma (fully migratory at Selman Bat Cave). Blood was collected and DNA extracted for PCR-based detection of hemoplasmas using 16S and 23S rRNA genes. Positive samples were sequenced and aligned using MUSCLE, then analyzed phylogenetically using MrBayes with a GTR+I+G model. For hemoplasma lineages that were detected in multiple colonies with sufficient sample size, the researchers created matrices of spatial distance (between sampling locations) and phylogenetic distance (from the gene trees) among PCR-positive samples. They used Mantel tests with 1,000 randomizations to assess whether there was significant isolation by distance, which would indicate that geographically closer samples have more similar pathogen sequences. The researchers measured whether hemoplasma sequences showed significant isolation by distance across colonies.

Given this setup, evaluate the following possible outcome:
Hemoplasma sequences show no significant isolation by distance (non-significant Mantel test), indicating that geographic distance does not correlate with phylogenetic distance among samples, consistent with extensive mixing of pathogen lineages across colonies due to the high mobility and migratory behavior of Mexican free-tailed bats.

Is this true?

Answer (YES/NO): YES